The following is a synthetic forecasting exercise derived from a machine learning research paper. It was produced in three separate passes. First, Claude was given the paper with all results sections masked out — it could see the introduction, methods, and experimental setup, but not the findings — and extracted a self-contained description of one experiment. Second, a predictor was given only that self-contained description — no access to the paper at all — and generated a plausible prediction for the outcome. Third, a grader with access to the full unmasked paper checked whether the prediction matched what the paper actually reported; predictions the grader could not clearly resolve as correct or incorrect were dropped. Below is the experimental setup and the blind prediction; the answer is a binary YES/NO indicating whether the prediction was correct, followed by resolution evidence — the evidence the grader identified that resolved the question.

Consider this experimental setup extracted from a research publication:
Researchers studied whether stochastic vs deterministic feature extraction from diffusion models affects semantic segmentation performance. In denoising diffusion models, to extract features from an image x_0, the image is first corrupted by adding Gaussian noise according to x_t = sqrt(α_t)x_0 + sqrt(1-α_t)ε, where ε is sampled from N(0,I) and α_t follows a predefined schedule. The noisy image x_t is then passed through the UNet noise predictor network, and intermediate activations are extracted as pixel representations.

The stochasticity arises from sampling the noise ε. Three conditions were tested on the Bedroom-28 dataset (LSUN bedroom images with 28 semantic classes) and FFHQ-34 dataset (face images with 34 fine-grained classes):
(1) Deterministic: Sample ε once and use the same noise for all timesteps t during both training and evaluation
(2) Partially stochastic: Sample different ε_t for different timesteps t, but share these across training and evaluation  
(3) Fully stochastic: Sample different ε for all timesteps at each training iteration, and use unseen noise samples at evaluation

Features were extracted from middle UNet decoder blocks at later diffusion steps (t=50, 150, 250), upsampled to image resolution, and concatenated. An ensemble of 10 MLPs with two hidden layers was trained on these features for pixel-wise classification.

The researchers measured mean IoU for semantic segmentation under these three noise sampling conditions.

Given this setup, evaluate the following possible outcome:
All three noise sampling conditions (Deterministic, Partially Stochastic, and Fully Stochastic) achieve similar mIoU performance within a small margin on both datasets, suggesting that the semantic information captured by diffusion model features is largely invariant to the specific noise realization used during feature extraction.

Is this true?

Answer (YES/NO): YES